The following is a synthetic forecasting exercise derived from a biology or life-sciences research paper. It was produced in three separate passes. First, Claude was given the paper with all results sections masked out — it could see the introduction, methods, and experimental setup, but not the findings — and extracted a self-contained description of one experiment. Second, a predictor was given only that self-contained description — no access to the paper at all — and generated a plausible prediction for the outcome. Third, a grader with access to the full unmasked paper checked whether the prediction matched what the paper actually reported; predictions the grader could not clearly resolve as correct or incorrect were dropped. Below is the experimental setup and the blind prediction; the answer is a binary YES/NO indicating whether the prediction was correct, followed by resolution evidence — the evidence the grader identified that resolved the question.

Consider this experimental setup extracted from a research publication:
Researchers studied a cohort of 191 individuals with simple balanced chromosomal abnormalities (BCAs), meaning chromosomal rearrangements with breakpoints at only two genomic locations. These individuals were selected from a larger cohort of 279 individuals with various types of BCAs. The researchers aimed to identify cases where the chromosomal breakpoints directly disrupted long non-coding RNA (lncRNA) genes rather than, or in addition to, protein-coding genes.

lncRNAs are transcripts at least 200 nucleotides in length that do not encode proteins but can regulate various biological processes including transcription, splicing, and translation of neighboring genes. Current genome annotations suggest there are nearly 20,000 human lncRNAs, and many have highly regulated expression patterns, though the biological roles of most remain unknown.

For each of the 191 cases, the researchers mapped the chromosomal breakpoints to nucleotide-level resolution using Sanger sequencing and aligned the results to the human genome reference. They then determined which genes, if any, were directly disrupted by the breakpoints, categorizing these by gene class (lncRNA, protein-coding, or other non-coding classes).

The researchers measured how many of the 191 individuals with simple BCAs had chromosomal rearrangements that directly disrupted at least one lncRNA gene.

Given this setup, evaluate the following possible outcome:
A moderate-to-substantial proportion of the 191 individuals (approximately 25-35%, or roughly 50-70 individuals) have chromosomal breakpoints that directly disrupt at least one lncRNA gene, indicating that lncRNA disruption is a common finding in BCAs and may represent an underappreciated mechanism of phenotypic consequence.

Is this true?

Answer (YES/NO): YES